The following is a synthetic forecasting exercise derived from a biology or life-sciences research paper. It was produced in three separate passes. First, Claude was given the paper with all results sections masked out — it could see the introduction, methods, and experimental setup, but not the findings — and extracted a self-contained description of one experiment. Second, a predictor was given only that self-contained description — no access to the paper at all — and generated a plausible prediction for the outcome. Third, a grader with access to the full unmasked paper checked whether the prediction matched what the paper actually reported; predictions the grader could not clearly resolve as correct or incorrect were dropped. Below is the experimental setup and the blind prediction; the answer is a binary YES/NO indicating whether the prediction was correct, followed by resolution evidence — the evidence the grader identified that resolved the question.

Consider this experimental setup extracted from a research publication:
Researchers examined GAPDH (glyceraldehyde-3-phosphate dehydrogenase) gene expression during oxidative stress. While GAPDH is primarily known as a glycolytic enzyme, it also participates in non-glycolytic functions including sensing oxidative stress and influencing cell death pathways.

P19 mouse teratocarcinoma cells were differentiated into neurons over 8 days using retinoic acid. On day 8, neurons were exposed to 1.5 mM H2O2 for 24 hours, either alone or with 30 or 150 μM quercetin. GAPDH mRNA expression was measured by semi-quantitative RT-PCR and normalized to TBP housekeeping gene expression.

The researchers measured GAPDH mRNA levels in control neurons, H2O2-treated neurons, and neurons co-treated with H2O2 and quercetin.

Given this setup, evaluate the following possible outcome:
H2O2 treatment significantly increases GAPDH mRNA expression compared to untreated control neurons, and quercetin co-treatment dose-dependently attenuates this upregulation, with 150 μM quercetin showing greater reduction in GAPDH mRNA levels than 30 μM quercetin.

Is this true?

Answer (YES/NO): NO